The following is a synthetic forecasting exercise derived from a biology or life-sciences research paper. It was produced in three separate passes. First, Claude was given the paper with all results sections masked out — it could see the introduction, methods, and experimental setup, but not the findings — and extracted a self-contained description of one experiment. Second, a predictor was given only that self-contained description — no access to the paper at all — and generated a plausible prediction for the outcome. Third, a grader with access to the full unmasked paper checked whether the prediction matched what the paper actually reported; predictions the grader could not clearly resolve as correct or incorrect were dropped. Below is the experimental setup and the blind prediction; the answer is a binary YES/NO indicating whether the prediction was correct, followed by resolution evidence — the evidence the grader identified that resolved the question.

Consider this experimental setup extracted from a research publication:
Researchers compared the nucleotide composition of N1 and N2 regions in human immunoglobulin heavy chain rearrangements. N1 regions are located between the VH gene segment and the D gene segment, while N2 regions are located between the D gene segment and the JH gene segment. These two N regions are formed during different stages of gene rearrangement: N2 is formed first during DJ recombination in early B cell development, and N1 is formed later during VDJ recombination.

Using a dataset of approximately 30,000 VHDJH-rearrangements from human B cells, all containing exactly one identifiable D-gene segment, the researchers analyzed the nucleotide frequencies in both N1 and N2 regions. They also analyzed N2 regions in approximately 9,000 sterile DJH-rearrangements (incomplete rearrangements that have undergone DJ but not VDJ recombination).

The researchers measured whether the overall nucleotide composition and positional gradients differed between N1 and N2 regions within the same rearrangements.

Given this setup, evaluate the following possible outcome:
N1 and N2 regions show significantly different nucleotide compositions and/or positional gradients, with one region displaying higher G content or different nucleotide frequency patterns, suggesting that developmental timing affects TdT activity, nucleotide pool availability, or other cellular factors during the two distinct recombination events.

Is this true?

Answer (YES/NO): NO